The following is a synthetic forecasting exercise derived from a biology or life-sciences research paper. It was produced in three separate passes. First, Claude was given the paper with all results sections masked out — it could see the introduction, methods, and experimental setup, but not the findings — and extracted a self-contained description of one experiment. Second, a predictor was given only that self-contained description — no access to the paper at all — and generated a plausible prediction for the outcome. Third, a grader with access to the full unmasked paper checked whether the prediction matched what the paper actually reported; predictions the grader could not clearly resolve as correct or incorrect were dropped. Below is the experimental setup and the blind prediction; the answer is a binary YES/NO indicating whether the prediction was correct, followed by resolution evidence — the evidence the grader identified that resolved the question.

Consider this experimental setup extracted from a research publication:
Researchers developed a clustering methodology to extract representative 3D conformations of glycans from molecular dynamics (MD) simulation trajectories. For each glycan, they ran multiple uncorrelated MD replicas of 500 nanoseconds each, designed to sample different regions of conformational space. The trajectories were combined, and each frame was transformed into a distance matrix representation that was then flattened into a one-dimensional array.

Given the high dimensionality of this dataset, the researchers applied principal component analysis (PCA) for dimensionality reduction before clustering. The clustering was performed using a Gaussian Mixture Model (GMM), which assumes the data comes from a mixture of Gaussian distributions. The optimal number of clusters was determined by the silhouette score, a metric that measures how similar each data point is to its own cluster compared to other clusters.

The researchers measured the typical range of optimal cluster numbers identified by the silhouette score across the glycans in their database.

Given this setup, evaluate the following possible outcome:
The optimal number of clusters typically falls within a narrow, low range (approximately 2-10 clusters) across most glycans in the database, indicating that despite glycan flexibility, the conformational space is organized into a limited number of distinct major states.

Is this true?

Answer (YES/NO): YES